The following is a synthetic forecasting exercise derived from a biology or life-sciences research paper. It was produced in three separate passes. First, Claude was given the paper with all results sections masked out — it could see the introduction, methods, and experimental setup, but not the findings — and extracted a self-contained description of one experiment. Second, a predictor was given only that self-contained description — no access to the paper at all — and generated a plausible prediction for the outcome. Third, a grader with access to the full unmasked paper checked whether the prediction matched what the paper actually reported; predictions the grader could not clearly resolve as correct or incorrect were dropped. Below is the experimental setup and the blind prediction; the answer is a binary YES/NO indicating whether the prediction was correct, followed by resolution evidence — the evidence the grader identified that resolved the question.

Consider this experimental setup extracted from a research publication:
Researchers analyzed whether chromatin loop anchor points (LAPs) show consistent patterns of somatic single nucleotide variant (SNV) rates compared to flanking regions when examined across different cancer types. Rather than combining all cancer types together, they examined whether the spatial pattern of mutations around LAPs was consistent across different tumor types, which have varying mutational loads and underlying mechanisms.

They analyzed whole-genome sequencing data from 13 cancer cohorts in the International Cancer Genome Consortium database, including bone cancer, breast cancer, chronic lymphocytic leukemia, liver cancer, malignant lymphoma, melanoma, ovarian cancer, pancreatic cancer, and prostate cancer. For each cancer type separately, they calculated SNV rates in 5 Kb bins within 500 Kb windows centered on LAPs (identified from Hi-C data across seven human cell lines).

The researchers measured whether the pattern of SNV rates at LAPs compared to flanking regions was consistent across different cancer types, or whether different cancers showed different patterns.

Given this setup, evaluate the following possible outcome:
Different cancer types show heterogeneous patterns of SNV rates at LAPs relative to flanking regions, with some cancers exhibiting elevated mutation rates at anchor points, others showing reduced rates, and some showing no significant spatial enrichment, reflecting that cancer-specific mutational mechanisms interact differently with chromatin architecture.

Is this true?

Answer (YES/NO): NO